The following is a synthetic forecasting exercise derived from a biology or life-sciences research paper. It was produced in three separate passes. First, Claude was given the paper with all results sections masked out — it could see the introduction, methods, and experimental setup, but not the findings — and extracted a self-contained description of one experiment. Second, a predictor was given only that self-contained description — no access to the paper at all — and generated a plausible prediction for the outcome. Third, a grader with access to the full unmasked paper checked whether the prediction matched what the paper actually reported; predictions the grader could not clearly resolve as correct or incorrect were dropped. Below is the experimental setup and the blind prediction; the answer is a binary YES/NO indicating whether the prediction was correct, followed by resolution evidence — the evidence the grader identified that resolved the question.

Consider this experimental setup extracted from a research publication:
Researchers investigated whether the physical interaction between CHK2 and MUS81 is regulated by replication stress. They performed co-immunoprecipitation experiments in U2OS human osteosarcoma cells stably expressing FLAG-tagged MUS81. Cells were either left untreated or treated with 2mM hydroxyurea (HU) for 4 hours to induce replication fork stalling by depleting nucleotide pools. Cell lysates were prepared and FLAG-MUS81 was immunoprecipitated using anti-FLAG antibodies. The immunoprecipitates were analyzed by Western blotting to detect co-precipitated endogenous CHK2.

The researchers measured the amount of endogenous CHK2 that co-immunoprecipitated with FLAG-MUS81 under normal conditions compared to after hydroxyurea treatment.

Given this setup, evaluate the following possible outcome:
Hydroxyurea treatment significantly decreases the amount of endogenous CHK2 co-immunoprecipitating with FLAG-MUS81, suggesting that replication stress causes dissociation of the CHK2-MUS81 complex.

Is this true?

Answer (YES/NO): NO